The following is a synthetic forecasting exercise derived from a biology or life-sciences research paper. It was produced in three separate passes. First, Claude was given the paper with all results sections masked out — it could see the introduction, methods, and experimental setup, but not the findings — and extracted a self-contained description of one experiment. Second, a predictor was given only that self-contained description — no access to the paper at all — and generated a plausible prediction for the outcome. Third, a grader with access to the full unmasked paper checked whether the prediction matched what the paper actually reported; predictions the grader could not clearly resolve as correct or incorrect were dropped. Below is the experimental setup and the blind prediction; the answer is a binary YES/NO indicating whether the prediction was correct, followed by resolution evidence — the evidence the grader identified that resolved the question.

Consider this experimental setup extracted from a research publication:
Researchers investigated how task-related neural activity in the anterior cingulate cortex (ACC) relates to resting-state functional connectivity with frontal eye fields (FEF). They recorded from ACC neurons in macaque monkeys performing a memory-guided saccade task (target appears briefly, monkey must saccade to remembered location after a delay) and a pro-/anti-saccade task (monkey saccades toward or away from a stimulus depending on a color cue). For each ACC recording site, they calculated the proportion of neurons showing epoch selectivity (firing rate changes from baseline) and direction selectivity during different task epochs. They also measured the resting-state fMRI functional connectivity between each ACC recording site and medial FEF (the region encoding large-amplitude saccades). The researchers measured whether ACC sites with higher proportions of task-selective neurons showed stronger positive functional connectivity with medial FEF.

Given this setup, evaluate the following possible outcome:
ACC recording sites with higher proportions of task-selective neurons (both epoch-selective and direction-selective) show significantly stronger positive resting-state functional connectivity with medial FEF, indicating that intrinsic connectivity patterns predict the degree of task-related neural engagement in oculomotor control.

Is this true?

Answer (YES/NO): YES